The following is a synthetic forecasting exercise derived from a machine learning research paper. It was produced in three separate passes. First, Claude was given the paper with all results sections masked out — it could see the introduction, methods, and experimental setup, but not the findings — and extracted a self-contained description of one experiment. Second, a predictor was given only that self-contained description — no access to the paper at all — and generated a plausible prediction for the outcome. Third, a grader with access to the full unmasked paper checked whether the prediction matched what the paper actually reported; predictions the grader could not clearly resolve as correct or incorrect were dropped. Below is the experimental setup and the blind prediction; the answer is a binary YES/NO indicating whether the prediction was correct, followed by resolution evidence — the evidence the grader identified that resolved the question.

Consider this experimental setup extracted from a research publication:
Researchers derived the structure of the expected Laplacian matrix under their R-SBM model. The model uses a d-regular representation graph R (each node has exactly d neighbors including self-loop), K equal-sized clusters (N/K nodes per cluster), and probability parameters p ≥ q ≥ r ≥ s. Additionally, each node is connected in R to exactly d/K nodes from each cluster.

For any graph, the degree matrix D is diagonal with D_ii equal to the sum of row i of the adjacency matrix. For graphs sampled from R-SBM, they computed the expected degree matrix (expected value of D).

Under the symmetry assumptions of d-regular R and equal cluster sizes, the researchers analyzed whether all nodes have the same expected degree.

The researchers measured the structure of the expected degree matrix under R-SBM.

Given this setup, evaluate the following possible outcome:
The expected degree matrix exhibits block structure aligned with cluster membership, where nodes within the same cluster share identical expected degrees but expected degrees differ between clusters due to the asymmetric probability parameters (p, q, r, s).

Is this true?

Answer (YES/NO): NO